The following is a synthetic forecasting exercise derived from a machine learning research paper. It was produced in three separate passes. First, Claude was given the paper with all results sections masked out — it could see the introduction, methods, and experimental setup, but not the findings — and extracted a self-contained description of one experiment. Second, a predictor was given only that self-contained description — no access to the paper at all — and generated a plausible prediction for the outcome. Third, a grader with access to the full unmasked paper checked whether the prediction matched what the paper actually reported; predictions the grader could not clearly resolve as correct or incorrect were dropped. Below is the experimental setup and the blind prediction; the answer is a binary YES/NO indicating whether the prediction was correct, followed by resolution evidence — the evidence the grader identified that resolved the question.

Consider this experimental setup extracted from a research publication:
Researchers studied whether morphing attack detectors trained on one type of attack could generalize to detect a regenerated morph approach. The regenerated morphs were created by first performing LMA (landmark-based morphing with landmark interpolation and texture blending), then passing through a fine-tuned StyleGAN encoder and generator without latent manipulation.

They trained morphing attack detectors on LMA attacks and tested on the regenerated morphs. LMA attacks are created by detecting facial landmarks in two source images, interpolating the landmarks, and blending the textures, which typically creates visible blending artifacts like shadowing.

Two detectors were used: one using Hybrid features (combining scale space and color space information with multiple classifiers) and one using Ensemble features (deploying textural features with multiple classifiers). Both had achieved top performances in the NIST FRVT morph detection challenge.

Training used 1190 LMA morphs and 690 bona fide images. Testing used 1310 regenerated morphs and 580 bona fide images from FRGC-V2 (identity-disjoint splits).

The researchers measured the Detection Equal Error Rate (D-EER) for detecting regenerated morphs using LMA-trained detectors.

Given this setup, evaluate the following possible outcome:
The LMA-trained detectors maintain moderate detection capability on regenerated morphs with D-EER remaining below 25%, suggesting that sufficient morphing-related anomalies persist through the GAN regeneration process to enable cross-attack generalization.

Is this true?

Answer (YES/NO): NO